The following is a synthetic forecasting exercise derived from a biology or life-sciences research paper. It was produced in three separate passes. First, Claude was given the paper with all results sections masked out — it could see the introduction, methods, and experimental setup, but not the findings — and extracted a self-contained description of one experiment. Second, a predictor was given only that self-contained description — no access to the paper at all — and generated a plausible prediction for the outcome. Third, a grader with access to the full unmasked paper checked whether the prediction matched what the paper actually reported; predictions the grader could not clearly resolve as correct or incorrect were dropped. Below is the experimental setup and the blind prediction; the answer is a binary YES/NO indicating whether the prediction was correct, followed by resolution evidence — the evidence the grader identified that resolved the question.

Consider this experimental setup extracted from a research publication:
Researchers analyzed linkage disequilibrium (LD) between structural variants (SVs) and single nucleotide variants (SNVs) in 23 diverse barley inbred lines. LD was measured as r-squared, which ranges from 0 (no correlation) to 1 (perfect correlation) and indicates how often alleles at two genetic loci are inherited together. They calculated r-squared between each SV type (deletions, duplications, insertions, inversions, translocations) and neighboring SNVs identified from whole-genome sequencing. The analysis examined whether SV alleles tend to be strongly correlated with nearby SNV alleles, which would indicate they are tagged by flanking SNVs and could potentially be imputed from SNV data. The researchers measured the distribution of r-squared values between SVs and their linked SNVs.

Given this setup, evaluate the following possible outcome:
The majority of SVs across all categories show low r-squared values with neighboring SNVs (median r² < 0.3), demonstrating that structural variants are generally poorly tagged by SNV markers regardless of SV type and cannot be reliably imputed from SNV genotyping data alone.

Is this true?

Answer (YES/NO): NO